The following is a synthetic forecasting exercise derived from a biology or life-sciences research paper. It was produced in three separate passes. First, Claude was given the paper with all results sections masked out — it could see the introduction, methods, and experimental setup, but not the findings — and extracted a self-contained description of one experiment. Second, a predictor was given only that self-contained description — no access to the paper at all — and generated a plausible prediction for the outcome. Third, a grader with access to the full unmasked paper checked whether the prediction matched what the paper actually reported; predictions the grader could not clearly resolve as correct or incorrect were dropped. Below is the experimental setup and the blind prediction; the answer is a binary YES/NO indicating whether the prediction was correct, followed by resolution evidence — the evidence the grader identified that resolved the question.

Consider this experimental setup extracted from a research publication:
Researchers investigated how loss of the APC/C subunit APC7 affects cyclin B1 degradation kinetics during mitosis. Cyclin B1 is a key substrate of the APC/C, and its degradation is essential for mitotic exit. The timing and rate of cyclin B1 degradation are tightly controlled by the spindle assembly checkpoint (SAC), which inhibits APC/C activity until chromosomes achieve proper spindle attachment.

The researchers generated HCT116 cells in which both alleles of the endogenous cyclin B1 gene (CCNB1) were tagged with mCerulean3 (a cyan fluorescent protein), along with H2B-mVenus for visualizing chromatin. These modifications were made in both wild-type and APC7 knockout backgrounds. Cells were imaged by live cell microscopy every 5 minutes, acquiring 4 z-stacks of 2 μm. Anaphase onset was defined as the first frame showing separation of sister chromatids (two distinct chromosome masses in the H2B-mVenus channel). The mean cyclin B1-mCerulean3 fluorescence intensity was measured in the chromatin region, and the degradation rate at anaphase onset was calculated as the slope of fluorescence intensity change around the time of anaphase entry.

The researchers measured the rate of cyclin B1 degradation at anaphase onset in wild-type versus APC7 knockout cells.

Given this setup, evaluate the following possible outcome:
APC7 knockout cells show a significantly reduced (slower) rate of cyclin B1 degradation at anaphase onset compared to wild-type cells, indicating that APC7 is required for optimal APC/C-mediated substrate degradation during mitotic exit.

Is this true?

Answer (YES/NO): NO